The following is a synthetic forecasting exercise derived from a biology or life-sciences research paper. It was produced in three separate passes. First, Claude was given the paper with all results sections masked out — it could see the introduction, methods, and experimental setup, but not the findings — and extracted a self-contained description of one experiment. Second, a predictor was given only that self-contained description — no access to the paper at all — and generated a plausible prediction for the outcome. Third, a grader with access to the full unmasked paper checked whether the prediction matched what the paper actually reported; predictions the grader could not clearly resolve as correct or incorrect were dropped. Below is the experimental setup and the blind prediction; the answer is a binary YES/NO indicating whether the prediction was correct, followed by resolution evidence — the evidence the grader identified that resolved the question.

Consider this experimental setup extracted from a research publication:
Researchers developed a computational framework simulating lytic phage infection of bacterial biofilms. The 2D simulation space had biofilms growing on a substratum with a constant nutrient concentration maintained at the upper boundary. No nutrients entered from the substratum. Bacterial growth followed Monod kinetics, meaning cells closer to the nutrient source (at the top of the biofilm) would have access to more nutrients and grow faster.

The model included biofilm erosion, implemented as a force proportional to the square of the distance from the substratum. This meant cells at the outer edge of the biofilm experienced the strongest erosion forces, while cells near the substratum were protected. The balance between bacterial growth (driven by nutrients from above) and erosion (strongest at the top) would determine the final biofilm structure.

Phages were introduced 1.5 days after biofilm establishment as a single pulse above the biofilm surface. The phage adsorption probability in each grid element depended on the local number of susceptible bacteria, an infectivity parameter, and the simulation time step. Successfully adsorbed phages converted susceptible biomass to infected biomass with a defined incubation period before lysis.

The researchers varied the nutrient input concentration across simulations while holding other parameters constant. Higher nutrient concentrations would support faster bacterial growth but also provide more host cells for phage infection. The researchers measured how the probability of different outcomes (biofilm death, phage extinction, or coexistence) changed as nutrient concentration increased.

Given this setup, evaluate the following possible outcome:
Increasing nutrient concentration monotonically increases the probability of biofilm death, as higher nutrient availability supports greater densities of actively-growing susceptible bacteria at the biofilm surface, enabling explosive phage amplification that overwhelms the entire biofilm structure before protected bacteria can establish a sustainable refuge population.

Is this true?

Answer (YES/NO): NO